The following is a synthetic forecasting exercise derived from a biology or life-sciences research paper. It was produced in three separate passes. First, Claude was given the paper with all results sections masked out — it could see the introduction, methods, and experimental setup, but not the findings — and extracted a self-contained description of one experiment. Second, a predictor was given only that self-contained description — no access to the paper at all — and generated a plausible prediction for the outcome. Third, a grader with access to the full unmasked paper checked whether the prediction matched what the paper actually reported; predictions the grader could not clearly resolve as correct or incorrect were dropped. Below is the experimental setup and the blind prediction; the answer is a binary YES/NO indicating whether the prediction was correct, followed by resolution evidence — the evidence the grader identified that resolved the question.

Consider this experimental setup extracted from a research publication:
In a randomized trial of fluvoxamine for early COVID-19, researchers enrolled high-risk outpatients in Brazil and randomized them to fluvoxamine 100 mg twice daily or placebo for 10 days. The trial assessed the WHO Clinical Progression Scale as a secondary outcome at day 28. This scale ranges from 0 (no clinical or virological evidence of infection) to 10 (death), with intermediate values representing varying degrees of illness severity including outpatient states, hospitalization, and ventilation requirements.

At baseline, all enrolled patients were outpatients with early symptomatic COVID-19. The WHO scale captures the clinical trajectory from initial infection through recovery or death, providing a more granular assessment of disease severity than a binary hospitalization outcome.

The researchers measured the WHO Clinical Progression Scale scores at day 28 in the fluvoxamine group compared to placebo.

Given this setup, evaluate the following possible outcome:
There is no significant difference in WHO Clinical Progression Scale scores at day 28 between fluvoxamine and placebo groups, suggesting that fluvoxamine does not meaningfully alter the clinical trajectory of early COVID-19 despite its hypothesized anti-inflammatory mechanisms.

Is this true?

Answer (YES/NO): YES